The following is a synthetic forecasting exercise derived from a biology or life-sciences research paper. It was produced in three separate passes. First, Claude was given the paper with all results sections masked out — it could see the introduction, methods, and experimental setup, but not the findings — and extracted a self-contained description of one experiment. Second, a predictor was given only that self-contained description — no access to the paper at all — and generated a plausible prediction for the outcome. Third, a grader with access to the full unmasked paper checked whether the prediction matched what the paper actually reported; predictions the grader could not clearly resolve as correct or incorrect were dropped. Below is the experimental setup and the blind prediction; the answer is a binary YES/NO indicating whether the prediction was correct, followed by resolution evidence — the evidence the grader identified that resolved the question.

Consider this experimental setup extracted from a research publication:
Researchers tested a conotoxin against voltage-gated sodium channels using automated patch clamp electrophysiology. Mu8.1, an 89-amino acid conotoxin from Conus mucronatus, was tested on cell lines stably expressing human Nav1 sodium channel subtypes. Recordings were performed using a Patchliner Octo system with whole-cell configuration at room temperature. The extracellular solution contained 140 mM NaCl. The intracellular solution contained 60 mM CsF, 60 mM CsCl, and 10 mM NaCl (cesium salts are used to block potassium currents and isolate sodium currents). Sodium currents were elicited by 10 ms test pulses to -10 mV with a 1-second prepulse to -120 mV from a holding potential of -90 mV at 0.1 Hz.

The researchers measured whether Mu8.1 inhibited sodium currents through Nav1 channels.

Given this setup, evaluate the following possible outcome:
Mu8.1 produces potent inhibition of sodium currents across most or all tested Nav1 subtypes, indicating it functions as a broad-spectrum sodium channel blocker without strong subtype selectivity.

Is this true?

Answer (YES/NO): NO